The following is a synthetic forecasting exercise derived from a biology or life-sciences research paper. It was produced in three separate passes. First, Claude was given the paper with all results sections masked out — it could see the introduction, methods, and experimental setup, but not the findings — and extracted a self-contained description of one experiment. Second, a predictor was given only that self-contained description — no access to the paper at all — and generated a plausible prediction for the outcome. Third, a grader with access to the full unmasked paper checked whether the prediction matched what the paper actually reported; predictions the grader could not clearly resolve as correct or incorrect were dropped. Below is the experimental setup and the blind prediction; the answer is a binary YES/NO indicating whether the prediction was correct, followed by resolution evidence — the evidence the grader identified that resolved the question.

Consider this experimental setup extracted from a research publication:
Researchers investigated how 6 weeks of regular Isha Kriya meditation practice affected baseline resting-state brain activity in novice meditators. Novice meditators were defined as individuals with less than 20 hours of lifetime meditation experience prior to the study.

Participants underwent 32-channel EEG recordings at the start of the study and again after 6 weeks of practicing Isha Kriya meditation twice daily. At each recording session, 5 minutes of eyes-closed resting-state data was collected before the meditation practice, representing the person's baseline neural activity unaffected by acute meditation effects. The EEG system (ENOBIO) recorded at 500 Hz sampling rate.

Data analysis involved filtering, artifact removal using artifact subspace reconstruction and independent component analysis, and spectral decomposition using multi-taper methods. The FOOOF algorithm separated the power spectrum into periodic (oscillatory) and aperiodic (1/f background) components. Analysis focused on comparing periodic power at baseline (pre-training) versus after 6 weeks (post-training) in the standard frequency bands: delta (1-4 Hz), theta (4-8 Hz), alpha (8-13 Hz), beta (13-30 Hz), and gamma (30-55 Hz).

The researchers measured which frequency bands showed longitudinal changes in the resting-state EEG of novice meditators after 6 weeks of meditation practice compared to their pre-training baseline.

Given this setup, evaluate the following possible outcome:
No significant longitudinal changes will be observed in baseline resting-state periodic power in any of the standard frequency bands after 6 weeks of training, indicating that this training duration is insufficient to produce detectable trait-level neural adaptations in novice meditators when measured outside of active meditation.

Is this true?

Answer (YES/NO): NO